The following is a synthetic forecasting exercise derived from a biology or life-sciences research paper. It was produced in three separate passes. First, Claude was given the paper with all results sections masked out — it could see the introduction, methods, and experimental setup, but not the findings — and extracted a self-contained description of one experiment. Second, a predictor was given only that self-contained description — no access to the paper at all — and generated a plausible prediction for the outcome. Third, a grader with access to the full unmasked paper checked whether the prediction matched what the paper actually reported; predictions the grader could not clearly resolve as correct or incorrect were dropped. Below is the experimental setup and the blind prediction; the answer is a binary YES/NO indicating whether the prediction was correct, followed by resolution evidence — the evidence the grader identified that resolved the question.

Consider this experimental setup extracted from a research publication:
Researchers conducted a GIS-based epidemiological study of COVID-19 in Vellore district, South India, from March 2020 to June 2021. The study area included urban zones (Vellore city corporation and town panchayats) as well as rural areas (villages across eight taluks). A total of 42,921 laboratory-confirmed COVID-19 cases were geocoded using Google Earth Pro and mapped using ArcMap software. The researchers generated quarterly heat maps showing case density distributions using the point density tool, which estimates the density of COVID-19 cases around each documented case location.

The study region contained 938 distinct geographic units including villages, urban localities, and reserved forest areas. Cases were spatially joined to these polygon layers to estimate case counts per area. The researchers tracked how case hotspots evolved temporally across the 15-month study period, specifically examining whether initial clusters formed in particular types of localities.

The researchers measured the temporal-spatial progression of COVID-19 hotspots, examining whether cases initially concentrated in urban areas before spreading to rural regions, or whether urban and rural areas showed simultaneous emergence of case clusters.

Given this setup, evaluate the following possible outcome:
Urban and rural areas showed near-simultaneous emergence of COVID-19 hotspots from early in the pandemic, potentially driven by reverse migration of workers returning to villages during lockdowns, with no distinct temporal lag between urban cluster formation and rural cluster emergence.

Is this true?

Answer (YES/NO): NO